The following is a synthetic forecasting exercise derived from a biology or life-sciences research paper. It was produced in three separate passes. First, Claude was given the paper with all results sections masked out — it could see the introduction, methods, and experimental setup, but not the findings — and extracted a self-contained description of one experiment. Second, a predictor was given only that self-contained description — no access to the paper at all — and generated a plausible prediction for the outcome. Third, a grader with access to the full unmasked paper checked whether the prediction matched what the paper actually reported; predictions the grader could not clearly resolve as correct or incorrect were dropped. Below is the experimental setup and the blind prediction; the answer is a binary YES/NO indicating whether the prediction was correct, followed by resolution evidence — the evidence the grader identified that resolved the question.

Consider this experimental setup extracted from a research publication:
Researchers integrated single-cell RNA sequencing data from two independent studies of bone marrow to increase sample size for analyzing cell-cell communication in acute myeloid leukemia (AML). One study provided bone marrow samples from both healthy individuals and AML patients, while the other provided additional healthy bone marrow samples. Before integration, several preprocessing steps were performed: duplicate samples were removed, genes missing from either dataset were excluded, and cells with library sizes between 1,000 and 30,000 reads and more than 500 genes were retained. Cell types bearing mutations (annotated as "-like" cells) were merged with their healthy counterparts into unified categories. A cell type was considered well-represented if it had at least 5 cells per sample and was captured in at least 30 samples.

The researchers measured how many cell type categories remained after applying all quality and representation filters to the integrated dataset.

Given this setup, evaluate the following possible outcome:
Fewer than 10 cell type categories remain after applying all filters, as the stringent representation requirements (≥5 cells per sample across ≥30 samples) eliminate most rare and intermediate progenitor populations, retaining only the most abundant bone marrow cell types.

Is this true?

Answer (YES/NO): YES